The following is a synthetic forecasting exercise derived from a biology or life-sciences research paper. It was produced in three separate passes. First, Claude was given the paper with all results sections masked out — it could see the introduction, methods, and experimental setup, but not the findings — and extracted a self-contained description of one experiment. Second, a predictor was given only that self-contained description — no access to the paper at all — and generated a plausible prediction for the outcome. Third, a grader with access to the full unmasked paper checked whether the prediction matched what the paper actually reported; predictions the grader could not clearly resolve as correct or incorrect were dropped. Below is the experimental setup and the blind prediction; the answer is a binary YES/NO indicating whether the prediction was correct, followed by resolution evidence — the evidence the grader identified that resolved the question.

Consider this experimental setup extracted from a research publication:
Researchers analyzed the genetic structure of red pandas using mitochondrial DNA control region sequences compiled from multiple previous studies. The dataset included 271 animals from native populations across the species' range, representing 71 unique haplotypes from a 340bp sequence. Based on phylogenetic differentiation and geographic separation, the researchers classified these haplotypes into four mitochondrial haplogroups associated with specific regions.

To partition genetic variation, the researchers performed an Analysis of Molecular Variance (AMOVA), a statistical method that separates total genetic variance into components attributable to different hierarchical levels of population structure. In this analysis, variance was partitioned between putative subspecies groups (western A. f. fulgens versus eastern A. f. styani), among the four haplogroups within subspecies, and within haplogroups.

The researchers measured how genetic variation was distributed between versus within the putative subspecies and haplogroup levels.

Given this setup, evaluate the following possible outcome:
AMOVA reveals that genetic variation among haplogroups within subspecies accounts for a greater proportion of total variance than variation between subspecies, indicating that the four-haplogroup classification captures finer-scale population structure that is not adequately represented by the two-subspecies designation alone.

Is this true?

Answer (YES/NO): NO